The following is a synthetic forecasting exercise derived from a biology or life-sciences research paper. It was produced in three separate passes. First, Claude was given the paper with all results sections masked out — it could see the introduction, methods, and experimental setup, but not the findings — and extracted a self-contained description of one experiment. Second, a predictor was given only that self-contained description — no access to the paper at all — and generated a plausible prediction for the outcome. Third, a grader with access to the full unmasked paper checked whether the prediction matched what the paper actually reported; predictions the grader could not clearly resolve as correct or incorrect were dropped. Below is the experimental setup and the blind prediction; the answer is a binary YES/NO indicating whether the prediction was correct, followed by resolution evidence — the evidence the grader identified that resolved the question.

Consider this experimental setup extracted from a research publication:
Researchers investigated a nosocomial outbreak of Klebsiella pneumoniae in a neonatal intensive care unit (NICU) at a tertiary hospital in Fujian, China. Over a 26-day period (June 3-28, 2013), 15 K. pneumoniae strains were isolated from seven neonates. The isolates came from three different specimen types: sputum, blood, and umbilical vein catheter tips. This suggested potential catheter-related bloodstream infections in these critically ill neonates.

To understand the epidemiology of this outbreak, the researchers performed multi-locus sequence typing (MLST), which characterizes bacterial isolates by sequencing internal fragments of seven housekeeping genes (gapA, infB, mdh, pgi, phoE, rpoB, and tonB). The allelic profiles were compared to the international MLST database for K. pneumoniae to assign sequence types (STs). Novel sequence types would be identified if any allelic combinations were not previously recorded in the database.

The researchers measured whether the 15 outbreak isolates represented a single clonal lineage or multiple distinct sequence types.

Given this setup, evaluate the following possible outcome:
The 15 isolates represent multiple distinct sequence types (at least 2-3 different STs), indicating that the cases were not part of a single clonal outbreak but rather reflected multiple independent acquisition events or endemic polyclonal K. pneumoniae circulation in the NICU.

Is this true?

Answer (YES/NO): NO